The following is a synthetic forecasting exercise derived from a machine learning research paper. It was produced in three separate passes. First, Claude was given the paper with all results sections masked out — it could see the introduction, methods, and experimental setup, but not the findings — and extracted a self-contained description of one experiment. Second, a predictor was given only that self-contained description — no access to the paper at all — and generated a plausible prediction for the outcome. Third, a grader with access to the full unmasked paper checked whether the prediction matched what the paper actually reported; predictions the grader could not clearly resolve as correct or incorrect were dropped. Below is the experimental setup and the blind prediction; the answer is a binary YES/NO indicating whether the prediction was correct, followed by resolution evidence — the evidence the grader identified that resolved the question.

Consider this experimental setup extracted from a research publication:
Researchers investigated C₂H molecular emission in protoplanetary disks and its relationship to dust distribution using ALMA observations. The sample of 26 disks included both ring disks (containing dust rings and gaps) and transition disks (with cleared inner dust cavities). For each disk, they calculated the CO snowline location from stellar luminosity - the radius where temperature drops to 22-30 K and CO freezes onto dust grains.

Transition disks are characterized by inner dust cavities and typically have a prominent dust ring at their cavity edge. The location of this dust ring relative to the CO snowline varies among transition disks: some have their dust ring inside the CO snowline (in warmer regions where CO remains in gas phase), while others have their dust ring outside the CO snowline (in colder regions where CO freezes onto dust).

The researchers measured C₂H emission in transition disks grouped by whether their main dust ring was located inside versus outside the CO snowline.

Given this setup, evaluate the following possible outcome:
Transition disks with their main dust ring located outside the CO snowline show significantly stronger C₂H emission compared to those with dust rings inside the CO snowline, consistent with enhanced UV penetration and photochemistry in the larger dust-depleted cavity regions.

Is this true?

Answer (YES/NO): YES